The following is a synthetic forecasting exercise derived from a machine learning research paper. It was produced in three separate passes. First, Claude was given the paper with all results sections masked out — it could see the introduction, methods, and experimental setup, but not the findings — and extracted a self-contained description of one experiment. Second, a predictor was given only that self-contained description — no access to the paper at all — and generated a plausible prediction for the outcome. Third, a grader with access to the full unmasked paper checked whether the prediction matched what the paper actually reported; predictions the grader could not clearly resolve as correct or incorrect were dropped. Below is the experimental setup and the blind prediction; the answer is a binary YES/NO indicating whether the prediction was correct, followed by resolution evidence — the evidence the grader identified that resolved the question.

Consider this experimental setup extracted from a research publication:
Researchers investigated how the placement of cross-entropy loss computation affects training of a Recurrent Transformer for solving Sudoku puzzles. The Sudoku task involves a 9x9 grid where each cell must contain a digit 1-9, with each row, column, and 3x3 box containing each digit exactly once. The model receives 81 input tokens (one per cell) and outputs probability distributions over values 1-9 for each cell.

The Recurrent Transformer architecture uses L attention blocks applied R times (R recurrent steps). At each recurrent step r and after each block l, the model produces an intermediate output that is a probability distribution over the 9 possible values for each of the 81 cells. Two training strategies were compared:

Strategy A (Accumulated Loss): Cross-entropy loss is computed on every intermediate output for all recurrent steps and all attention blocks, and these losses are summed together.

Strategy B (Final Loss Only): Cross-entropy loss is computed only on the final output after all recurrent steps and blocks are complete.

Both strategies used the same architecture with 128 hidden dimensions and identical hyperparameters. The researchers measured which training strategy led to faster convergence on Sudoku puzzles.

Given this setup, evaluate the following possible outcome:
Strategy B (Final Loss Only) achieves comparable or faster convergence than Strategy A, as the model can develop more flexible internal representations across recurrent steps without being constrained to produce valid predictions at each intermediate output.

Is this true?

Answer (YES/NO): NO